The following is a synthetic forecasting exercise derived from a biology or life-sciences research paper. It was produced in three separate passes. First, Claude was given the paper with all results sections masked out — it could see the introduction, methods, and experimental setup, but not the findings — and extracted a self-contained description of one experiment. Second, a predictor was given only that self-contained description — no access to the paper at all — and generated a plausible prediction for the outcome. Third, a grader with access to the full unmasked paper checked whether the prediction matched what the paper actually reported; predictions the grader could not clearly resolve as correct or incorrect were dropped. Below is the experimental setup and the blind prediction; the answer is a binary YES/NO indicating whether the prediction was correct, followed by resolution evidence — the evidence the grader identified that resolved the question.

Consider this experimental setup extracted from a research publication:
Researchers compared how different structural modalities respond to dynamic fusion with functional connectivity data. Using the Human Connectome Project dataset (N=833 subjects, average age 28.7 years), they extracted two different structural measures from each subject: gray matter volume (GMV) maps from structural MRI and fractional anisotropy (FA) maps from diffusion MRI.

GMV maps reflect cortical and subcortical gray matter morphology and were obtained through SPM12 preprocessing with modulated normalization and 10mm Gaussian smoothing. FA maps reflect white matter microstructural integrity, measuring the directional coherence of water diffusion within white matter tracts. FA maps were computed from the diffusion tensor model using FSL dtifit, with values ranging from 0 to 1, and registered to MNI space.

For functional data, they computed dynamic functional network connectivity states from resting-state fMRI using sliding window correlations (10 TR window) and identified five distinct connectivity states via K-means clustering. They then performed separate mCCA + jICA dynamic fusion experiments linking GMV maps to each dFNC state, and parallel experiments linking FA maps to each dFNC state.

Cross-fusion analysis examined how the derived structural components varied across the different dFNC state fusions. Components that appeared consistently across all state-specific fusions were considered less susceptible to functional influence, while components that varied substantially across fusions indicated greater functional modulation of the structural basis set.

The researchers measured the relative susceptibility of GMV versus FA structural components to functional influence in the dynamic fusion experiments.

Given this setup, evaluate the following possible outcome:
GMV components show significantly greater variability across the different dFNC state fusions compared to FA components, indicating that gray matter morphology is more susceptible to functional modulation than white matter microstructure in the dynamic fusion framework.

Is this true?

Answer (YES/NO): NO